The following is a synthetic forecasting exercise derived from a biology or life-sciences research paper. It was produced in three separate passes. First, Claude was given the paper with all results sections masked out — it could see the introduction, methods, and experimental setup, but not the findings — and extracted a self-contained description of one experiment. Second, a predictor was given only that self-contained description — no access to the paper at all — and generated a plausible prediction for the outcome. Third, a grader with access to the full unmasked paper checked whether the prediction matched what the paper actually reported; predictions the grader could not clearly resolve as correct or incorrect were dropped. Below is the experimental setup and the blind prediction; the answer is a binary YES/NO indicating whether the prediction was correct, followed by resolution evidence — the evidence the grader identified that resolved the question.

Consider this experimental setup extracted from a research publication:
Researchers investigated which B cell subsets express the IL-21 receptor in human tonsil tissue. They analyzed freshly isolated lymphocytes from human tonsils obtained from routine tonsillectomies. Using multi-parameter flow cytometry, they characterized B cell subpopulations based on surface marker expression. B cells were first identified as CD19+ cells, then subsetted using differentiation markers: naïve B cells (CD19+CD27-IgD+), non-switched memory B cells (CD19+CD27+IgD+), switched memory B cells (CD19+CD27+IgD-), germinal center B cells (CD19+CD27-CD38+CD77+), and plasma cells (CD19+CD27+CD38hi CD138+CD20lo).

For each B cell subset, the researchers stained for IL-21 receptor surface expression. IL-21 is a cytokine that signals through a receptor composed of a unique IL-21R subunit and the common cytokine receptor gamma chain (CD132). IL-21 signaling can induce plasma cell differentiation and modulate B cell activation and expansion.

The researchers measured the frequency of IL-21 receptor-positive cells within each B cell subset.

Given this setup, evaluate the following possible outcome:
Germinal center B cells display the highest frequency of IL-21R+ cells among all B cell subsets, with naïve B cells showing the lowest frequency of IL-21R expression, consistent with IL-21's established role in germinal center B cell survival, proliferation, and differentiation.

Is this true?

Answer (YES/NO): NO